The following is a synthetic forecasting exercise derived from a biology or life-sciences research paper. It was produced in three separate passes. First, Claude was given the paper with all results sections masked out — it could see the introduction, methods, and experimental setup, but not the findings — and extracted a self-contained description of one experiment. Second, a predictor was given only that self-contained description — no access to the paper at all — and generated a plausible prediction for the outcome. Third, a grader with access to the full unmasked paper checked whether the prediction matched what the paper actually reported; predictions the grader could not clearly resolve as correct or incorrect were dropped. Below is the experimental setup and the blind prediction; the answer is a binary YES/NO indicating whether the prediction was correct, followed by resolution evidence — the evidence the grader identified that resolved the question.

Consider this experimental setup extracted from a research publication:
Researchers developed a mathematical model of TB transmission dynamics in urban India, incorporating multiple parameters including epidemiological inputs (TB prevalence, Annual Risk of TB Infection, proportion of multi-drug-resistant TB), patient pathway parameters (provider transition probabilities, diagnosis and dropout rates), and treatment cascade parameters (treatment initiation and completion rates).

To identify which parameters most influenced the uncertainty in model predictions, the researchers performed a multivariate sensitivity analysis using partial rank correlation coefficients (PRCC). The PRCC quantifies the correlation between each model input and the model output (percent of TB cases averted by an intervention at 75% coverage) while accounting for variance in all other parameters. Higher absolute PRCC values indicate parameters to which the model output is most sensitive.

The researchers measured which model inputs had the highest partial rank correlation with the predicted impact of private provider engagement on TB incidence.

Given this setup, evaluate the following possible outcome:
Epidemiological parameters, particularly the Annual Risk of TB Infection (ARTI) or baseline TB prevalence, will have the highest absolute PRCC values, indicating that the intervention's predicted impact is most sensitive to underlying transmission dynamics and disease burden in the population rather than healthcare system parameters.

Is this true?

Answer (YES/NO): YES